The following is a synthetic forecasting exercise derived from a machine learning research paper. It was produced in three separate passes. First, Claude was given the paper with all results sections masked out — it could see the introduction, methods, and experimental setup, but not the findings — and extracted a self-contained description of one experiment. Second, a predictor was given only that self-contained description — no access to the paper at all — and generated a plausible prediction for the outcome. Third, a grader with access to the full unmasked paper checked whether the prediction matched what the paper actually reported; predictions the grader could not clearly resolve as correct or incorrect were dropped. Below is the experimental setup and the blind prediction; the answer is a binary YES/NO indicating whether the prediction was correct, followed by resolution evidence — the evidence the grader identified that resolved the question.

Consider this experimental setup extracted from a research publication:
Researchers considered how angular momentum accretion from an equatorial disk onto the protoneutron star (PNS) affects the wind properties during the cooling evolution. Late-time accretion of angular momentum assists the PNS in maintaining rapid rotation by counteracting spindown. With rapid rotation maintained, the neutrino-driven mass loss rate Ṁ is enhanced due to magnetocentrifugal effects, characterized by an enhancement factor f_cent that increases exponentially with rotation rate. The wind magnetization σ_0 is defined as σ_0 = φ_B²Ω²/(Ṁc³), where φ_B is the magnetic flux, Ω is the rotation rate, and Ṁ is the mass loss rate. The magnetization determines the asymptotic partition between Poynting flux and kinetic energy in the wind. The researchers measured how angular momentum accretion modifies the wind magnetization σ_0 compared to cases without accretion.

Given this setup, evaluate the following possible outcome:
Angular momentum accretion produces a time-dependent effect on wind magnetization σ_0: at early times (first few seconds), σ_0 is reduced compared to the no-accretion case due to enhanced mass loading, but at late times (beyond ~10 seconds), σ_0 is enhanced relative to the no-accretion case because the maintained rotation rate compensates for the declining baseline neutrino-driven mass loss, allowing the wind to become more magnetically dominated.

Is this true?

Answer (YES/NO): NO